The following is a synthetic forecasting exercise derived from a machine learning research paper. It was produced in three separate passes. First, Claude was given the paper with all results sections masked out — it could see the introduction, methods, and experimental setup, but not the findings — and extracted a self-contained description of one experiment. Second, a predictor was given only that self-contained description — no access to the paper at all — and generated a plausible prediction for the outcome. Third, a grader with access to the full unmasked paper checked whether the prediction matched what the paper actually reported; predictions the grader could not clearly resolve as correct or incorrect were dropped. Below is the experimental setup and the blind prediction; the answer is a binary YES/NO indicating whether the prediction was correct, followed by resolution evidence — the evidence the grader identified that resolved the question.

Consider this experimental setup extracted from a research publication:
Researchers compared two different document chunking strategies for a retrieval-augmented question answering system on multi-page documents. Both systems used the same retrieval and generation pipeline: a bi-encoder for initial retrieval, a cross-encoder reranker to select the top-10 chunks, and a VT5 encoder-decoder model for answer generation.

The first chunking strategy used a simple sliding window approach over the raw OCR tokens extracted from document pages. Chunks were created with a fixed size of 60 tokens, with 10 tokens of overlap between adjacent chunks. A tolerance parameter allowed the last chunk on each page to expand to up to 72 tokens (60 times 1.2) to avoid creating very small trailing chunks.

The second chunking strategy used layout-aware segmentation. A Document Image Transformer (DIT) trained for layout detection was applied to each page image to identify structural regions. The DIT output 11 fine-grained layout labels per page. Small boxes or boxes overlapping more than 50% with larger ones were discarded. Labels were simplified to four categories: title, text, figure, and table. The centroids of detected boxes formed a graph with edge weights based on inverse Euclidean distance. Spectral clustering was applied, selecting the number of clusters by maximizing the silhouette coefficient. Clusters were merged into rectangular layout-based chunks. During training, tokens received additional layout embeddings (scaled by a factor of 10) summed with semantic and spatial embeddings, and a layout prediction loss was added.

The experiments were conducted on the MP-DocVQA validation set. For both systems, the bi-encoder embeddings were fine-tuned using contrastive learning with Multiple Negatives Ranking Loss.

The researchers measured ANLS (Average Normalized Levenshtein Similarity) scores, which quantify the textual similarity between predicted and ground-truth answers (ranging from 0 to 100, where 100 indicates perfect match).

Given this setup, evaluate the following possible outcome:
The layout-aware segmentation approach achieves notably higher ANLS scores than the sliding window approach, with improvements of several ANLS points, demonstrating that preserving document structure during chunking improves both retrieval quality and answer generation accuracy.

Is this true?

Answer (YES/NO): NO